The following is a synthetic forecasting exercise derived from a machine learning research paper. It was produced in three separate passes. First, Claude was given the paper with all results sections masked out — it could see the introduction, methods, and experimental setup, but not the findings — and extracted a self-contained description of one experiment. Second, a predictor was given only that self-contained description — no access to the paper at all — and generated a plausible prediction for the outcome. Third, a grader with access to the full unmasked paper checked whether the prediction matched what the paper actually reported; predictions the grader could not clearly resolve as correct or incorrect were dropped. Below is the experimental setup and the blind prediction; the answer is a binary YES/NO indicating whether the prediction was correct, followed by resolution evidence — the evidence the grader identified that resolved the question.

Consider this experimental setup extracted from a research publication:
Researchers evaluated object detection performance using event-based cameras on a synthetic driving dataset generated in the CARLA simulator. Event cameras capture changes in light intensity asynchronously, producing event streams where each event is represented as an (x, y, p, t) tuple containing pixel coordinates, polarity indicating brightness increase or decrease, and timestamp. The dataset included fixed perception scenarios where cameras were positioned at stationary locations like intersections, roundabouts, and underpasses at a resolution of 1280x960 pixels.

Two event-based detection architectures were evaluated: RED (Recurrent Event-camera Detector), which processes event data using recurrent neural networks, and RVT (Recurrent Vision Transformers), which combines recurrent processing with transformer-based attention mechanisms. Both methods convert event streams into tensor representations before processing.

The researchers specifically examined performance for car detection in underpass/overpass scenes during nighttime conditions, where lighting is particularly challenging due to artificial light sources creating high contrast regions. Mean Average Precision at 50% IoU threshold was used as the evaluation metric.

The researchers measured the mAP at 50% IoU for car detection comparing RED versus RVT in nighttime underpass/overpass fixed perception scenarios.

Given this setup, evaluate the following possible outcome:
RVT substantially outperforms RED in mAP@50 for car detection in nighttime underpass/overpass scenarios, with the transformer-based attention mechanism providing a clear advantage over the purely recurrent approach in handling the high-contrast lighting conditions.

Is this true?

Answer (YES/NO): NO